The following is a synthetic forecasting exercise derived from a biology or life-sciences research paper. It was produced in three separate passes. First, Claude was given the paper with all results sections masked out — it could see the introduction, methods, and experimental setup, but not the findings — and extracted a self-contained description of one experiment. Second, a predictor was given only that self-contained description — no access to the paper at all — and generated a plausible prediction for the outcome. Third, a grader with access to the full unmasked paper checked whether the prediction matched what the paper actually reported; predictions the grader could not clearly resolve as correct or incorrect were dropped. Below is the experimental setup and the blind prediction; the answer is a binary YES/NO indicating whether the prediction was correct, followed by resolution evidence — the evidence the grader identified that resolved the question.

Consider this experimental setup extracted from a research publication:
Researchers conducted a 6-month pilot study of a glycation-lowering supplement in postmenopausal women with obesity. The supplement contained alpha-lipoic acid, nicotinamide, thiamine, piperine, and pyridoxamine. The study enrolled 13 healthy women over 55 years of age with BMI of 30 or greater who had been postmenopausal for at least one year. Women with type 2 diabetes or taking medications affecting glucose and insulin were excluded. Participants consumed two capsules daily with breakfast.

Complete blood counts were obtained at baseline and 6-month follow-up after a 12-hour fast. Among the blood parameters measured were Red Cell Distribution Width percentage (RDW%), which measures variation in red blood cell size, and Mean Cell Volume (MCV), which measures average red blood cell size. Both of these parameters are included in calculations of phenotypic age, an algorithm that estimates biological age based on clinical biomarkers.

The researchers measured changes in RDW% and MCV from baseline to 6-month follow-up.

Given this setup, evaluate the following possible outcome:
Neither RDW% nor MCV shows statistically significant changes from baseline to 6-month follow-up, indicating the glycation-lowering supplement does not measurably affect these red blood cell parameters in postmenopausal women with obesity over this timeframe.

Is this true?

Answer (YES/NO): NO